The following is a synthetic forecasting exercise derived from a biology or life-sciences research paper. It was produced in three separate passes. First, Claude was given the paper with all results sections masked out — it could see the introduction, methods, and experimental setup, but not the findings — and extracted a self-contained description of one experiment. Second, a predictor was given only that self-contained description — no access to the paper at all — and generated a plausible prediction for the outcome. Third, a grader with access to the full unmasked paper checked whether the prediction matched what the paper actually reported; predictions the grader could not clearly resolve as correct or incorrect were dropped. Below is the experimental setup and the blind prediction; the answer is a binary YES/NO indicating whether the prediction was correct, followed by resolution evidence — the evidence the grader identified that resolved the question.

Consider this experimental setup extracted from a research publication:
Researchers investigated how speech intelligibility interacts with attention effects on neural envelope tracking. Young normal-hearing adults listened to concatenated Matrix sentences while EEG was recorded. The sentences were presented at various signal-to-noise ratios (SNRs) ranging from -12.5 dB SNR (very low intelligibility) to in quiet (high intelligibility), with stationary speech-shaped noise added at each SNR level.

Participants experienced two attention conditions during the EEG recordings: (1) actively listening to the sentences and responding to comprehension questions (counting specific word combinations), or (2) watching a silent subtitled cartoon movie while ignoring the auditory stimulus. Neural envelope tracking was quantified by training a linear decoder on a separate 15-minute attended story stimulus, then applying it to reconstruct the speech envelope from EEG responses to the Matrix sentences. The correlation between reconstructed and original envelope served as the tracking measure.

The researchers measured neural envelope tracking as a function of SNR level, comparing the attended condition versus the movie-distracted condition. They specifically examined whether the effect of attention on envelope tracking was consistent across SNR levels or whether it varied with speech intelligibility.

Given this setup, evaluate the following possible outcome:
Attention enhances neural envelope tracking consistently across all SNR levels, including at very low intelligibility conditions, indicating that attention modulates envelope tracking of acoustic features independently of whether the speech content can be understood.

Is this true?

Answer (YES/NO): NO